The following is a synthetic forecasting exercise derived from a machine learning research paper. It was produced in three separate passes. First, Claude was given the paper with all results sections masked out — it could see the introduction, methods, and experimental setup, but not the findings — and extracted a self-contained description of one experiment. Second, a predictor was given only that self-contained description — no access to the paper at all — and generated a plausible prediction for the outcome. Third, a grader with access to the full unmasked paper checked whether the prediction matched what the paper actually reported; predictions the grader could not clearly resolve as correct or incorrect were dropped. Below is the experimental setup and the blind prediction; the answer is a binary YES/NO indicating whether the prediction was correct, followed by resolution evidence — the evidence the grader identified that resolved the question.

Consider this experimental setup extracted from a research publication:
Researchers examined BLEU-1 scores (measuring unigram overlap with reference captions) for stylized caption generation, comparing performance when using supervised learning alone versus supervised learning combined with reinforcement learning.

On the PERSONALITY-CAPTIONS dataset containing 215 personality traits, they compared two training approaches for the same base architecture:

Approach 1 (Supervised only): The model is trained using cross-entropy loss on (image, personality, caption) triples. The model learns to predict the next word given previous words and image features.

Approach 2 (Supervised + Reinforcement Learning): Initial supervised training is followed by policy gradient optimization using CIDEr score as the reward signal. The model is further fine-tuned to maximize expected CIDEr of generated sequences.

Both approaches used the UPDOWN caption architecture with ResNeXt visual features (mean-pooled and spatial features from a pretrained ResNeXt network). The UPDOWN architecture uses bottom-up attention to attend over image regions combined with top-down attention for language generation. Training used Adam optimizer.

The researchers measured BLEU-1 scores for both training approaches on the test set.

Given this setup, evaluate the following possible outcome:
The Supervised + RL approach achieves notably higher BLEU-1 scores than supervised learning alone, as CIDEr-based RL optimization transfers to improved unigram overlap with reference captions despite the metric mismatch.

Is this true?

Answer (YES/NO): YES